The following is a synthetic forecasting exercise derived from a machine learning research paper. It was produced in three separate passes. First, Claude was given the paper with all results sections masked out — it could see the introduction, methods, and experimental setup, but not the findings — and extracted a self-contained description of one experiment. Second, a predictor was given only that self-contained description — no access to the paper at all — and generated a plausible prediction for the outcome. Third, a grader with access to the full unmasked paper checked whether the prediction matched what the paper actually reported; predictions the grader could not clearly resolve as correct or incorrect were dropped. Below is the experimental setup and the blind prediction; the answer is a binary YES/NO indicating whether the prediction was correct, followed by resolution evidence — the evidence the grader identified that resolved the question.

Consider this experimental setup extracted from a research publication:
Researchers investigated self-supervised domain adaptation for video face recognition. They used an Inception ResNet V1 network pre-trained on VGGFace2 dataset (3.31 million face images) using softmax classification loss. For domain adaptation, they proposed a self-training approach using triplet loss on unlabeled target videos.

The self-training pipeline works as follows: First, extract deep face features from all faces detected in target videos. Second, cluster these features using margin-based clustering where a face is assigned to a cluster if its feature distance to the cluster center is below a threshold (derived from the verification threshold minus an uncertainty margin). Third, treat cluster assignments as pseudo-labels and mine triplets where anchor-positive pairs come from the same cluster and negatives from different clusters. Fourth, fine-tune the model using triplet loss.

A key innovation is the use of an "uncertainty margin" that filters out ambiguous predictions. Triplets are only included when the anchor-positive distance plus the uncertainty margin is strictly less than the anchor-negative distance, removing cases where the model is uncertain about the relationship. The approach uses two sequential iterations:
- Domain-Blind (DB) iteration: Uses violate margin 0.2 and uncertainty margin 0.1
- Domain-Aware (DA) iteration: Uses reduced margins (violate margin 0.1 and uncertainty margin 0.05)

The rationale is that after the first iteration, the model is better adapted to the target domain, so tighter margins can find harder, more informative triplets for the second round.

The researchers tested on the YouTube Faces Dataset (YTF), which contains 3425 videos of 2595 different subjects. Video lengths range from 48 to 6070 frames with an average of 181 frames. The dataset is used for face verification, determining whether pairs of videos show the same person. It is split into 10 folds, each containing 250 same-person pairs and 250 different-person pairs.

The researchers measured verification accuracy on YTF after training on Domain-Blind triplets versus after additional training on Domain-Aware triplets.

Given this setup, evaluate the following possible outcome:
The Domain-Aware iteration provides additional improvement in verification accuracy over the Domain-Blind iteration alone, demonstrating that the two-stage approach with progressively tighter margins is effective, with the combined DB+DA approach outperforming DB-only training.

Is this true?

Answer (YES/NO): YES